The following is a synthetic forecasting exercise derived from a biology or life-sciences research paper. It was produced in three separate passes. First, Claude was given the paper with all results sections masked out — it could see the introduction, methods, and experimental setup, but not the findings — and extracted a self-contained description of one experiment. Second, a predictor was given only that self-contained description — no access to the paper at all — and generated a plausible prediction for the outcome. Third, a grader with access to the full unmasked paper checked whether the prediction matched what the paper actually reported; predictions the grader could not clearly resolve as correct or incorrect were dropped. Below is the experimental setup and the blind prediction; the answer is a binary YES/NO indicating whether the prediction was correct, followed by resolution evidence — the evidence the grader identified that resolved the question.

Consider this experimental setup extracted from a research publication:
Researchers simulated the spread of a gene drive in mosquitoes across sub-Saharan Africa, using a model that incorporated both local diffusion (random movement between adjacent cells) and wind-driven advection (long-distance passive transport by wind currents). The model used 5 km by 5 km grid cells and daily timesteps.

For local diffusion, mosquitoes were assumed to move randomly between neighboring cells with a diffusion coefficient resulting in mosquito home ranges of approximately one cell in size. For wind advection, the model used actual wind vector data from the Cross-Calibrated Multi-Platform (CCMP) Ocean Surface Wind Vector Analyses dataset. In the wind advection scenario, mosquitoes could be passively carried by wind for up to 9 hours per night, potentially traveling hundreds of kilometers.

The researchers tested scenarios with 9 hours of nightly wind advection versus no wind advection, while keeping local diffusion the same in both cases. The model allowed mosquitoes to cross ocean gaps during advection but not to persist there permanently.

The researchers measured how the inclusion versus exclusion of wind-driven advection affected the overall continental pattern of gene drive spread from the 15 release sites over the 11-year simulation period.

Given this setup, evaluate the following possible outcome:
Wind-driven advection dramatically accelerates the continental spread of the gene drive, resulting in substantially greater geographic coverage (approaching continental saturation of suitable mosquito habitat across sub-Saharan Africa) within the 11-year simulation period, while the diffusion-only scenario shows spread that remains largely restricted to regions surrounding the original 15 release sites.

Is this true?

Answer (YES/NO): NO